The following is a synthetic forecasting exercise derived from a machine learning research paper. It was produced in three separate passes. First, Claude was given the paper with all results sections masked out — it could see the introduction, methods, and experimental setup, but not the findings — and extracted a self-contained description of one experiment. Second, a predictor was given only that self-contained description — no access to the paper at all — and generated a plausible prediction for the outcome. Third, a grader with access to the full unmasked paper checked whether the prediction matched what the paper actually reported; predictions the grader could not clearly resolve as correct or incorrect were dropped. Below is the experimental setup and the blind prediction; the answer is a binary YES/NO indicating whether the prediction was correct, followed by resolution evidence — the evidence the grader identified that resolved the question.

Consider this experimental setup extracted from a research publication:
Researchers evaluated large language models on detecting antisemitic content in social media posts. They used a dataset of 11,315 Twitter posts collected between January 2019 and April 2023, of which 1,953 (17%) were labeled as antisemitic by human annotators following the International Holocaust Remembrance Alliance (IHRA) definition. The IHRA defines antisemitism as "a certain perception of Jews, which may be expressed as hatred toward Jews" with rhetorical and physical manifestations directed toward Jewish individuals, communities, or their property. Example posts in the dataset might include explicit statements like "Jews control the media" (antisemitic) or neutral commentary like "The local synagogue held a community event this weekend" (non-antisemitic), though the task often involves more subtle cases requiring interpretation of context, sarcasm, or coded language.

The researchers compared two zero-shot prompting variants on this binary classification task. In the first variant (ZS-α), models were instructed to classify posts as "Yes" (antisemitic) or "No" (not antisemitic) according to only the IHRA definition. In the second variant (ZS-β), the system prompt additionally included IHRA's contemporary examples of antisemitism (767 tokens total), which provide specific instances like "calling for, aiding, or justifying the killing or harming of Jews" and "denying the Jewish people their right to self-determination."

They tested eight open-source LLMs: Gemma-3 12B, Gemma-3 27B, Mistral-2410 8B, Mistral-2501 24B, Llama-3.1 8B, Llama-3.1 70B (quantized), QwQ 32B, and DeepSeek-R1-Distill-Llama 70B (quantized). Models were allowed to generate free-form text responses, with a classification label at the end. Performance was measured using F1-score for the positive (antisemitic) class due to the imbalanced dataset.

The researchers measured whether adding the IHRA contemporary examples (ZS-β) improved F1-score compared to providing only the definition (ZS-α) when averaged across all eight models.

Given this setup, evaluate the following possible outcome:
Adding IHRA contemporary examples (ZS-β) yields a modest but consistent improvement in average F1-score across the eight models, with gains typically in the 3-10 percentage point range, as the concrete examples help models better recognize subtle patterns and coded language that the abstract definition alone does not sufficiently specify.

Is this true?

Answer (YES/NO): NO